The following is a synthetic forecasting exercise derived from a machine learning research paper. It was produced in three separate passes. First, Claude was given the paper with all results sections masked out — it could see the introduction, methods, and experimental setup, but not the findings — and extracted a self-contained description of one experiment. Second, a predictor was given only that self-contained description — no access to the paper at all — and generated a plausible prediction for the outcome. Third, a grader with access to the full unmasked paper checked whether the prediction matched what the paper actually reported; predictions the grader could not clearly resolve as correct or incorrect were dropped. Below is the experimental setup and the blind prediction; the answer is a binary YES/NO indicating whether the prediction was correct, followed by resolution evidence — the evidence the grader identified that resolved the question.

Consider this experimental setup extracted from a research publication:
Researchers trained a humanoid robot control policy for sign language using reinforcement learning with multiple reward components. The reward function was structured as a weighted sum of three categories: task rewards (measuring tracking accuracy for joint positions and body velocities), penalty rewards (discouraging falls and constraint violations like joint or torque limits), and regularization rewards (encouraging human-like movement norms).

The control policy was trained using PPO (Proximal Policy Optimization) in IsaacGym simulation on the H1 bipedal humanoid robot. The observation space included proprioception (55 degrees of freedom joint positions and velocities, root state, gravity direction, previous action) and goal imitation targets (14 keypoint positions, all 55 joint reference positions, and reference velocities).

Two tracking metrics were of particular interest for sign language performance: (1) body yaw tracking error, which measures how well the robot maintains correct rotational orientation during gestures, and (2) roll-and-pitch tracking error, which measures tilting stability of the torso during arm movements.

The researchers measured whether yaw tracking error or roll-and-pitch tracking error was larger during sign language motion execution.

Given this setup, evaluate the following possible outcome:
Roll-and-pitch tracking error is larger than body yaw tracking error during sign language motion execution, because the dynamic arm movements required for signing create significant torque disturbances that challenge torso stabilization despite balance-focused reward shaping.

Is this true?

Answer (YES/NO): NO